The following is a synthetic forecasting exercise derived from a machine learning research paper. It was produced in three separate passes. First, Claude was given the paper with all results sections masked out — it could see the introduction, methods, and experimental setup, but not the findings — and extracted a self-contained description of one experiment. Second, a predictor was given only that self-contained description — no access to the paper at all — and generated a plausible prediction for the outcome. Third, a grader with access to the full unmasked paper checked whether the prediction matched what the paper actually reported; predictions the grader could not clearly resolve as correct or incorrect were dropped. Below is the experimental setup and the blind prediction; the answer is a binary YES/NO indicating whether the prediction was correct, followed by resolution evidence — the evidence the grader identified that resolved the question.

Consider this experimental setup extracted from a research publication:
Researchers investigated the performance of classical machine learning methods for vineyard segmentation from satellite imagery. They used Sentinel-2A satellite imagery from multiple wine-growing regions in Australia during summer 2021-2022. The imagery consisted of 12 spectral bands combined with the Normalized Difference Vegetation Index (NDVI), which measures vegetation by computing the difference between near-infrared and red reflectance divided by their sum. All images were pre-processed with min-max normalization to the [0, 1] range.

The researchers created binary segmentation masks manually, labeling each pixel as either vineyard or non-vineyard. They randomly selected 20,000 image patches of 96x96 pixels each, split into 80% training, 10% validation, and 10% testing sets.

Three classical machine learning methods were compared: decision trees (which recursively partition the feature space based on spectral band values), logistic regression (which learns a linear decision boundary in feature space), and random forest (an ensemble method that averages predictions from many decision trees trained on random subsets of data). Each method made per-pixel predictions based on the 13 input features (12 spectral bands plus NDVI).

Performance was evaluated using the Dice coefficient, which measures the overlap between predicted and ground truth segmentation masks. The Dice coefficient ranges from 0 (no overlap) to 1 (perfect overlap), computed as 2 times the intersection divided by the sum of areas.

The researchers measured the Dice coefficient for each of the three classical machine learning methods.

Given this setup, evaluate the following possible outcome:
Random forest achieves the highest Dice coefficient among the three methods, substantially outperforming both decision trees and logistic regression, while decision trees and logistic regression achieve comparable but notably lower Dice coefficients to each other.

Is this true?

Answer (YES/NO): NO